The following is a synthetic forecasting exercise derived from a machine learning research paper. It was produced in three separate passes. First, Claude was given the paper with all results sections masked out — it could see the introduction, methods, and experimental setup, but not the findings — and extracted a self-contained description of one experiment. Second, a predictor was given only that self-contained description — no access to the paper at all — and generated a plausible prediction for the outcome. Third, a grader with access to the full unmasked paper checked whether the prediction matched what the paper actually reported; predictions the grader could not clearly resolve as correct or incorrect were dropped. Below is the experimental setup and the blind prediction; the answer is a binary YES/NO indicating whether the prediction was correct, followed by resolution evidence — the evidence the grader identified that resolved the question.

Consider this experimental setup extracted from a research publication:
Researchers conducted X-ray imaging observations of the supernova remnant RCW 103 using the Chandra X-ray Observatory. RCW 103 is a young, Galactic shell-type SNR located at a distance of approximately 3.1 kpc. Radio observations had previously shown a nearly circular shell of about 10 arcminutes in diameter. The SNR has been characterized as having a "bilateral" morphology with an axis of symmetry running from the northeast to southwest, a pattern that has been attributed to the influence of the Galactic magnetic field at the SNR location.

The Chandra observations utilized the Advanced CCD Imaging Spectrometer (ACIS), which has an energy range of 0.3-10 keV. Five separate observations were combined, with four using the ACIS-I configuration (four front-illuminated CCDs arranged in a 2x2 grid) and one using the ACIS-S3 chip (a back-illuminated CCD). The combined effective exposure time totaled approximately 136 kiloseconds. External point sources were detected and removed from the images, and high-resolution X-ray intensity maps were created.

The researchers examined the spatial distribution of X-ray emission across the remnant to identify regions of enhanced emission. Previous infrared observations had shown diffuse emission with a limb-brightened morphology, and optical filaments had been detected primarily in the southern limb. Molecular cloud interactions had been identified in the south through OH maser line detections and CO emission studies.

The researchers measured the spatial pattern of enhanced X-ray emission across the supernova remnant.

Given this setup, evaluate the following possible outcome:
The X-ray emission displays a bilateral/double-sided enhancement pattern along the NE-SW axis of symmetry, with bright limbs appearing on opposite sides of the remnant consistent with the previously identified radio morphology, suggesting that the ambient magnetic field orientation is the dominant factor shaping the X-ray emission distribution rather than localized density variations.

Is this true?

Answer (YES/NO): NO